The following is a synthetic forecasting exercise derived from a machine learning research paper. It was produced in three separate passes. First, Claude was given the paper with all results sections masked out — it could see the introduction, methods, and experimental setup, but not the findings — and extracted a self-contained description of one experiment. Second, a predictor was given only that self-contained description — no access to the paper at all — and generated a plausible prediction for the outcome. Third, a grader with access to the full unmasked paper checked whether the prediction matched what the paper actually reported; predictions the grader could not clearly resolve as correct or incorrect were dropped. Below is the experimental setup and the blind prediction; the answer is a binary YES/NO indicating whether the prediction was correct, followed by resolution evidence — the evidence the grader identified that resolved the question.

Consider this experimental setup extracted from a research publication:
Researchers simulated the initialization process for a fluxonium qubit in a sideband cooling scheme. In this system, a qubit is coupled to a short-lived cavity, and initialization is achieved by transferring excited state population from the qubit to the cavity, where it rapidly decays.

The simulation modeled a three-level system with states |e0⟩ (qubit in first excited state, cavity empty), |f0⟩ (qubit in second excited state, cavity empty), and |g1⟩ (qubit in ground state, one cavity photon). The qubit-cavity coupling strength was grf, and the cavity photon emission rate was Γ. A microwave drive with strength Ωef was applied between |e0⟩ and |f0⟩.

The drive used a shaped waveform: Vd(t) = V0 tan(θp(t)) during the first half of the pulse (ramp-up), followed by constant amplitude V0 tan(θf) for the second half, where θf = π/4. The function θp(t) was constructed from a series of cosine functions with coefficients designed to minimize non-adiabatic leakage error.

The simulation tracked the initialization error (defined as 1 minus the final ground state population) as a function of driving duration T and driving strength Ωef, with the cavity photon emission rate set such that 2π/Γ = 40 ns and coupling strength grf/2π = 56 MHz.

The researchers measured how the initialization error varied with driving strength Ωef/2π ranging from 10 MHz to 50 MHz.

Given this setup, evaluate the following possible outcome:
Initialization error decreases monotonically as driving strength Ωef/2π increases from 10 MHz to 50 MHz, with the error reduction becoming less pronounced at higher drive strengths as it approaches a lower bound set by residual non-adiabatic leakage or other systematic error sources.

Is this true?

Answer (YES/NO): NO